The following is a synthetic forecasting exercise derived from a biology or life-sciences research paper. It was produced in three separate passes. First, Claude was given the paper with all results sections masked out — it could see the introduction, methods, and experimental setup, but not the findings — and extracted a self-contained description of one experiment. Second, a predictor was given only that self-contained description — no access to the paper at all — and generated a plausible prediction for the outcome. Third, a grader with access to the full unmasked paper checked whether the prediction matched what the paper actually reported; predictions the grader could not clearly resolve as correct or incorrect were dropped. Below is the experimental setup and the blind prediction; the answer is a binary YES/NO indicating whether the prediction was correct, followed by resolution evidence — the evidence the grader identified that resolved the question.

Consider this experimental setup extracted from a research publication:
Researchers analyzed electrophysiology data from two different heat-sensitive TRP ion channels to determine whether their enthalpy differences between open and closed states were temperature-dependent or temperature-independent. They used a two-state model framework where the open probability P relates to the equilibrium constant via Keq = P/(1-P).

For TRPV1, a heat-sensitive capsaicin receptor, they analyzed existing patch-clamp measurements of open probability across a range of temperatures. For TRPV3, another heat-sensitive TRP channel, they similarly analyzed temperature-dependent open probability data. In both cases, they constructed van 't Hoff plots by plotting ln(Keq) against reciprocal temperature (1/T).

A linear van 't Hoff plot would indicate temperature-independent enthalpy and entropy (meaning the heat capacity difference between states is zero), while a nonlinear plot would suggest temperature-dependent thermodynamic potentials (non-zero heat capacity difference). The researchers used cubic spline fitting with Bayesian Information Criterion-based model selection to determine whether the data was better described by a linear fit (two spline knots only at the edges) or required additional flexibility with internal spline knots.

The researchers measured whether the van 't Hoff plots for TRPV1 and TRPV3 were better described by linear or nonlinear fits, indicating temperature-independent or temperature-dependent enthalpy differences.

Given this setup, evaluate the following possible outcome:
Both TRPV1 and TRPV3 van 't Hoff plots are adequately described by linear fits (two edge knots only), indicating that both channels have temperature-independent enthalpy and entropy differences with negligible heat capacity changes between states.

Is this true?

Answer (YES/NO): NO